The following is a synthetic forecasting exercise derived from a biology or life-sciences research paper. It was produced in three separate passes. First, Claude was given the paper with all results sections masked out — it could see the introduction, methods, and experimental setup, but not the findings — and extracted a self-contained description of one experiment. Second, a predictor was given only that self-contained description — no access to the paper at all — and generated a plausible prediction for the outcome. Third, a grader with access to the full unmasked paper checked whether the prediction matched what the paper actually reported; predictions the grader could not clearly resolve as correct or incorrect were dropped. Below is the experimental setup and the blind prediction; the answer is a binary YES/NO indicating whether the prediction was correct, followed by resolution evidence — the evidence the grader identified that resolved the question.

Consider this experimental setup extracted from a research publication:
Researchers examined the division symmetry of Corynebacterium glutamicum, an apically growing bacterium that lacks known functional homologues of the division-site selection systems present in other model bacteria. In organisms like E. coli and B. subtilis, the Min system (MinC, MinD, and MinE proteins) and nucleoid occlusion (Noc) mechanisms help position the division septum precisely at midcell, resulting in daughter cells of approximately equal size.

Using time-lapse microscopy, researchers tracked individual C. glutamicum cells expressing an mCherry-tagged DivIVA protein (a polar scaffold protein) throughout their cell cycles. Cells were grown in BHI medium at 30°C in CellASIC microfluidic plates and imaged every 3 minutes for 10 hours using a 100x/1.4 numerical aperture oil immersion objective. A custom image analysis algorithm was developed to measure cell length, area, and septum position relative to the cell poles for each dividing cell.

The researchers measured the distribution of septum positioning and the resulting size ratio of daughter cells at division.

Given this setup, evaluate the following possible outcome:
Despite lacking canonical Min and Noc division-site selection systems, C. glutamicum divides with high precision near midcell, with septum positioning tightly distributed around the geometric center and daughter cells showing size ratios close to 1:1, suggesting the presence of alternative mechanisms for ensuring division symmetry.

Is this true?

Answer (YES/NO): NO